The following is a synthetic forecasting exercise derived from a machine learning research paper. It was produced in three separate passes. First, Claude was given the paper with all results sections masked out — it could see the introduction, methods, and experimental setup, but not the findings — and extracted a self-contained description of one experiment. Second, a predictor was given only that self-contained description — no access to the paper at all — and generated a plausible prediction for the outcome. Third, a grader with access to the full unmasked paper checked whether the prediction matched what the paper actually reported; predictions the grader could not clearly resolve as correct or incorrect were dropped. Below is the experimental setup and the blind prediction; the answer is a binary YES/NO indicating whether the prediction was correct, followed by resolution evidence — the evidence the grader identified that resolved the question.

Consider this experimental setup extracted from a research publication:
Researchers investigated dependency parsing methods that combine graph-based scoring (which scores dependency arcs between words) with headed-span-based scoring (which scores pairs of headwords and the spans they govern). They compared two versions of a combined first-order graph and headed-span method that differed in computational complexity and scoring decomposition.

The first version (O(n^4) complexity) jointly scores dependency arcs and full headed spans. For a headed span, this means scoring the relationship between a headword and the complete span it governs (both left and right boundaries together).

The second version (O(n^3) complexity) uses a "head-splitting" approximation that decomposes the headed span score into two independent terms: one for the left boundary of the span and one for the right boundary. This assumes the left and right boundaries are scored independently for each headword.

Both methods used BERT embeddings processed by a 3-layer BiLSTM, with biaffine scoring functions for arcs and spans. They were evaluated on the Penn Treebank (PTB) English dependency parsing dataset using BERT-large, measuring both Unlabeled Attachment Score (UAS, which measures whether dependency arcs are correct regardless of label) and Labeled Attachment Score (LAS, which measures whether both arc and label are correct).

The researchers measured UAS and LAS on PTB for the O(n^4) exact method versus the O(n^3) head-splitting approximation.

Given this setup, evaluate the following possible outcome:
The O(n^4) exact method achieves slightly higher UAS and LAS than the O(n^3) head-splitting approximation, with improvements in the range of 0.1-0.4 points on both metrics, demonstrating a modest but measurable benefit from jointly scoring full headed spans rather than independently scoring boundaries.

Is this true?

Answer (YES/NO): NO